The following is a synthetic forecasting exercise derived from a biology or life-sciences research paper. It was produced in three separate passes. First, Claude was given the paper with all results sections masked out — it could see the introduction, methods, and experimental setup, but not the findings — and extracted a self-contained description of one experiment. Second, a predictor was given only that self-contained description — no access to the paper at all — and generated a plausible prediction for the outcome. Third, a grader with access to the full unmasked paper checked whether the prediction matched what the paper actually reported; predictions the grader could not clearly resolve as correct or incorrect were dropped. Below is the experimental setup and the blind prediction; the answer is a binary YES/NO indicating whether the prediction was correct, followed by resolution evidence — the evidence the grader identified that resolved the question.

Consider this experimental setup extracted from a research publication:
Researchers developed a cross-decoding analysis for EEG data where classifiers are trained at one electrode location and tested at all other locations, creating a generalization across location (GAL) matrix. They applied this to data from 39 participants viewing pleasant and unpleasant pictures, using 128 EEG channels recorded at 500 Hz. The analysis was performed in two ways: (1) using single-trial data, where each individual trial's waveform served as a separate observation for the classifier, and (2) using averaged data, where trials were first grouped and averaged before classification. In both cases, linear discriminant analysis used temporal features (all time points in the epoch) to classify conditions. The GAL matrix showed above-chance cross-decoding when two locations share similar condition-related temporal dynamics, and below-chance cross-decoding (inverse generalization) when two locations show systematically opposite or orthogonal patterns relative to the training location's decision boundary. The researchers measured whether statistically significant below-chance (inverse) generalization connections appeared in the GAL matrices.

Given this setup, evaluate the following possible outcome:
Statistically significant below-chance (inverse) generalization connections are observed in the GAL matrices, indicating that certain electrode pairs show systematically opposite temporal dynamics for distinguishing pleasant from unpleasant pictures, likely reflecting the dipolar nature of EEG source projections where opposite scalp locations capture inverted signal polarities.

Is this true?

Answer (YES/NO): YES